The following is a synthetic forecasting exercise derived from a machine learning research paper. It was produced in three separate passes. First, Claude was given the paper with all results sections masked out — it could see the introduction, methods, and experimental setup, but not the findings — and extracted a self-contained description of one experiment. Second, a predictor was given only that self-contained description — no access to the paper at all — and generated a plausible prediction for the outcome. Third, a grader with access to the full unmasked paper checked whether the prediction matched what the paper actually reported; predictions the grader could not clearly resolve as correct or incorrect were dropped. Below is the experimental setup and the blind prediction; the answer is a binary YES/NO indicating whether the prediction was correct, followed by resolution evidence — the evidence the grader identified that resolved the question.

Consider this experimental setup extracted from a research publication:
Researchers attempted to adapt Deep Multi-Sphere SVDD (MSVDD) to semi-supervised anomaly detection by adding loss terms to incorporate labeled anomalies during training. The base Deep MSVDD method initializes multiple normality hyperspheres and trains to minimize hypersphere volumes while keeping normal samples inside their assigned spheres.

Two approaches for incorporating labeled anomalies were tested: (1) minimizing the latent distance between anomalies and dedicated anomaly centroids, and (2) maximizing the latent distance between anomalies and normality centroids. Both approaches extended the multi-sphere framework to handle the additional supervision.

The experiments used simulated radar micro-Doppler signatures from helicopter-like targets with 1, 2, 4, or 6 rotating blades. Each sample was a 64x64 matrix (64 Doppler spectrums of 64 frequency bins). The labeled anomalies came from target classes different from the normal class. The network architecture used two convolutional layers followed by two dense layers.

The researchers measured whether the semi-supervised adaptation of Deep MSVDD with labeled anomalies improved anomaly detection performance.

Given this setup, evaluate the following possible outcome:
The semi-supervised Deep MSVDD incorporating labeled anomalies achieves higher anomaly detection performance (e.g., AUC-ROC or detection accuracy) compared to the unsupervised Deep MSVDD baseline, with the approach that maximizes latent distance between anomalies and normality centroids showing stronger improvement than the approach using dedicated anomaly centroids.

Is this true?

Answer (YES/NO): NO